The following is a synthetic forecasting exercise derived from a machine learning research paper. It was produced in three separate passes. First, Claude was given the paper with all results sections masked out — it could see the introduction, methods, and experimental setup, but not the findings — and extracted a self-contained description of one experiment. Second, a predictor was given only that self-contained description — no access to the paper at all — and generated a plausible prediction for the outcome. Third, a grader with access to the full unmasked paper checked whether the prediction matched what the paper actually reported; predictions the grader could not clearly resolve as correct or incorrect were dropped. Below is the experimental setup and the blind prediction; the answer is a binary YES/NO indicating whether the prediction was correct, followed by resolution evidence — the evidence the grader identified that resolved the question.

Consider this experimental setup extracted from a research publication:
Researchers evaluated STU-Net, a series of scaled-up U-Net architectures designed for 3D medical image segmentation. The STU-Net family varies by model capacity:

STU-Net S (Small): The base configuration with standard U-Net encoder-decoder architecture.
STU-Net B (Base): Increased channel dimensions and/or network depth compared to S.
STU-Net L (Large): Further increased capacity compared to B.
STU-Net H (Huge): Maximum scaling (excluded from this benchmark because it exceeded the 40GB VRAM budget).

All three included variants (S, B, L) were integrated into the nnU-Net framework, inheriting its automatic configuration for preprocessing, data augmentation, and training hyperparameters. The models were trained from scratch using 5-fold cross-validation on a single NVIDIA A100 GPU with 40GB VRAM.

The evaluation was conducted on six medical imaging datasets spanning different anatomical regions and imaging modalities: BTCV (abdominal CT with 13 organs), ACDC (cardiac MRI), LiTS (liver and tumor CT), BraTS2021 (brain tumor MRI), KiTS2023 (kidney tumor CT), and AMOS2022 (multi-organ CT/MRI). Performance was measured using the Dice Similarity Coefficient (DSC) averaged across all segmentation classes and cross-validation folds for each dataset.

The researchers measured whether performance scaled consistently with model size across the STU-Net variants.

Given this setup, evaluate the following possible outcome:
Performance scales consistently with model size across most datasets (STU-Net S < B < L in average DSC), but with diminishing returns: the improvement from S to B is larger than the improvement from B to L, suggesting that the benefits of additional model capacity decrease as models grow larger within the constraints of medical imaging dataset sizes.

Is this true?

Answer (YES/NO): NO